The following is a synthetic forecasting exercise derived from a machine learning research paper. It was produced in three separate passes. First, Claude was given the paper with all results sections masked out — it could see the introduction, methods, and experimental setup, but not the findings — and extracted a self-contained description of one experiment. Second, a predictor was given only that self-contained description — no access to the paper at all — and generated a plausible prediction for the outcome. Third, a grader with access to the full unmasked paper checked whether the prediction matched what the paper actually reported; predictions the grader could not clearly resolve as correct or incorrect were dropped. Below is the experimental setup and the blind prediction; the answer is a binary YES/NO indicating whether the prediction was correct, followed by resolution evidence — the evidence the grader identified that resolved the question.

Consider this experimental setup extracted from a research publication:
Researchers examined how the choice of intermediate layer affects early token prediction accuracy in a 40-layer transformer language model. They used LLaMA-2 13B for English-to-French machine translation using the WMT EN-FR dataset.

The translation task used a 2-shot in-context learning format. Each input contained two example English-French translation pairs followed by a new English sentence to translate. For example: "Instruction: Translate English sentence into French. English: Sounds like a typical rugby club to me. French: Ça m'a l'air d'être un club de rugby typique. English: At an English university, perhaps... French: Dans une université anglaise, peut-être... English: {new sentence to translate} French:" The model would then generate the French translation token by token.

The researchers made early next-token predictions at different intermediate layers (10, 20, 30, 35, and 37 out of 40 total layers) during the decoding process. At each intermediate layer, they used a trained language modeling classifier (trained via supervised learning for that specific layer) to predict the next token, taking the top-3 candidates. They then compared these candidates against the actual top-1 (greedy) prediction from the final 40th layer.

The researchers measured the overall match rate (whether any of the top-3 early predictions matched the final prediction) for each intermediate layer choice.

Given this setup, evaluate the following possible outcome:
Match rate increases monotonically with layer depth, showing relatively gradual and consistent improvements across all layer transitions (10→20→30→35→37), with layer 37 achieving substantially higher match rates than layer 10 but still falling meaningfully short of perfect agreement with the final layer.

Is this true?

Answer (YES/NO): NO